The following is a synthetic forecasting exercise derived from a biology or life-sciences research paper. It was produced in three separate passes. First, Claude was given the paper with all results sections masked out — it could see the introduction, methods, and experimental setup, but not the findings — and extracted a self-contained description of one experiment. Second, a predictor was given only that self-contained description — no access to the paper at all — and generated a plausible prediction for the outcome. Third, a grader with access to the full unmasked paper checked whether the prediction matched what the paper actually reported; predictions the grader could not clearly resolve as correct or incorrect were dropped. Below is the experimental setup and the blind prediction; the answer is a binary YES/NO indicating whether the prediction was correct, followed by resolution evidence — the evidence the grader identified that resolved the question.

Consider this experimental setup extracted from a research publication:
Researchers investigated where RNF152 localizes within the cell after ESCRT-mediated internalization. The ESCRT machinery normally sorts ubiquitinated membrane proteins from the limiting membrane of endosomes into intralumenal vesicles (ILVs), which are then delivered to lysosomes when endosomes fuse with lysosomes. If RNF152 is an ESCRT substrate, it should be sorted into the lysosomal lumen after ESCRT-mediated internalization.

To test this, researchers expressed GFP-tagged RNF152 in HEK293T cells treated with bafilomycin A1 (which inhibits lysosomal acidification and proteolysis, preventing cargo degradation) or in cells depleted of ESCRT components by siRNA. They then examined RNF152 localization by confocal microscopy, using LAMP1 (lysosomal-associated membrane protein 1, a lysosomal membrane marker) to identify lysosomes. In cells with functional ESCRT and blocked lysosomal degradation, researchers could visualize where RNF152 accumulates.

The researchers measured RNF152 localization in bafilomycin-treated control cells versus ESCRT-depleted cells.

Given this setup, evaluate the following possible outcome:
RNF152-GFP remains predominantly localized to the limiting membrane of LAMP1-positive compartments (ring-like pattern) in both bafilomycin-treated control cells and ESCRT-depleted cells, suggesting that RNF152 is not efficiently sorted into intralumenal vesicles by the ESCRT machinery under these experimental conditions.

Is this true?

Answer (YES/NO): NO